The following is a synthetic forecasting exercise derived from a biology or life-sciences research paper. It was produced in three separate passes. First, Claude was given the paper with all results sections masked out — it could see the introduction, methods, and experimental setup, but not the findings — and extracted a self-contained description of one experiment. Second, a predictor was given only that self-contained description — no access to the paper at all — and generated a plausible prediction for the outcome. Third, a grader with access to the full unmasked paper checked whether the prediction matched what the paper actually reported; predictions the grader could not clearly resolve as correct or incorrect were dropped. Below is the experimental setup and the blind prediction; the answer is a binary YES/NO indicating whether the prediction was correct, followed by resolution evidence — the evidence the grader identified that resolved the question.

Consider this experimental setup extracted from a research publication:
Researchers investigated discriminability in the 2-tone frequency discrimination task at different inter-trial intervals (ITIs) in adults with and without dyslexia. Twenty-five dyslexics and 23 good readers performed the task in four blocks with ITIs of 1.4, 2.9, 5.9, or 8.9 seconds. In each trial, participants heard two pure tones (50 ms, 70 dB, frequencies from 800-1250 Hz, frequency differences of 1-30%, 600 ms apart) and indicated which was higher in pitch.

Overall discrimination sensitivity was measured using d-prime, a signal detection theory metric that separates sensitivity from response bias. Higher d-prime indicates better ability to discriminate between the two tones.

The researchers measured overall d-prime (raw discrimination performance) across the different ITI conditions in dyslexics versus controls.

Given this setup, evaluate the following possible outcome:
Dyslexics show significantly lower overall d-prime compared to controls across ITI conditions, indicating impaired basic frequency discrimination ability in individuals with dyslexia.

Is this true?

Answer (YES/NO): NO